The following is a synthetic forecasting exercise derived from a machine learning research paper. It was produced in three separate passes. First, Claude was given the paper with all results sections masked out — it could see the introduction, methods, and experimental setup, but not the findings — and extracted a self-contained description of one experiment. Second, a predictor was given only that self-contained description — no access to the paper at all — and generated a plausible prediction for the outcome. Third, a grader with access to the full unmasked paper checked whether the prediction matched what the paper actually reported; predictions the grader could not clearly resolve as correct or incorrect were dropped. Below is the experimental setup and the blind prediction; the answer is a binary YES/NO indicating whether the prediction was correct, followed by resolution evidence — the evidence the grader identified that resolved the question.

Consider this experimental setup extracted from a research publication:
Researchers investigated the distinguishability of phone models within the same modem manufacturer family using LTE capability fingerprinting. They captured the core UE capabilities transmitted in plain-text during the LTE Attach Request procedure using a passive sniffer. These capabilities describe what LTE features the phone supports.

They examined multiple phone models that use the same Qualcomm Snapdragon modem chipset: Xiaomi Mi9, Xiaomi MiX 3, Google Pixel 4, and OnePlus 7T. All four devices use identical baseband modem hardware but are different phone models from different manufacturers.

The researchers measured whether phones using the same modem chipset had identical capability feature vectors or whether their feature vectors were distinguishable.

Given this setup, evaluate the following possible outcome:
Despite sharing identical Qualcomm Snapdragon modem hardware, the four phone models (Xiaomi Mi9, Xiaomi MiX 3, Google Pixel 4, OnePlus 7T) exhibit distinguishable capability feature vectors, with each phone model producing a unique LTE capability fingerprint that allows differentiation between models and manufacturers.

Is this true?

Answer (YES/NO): YES